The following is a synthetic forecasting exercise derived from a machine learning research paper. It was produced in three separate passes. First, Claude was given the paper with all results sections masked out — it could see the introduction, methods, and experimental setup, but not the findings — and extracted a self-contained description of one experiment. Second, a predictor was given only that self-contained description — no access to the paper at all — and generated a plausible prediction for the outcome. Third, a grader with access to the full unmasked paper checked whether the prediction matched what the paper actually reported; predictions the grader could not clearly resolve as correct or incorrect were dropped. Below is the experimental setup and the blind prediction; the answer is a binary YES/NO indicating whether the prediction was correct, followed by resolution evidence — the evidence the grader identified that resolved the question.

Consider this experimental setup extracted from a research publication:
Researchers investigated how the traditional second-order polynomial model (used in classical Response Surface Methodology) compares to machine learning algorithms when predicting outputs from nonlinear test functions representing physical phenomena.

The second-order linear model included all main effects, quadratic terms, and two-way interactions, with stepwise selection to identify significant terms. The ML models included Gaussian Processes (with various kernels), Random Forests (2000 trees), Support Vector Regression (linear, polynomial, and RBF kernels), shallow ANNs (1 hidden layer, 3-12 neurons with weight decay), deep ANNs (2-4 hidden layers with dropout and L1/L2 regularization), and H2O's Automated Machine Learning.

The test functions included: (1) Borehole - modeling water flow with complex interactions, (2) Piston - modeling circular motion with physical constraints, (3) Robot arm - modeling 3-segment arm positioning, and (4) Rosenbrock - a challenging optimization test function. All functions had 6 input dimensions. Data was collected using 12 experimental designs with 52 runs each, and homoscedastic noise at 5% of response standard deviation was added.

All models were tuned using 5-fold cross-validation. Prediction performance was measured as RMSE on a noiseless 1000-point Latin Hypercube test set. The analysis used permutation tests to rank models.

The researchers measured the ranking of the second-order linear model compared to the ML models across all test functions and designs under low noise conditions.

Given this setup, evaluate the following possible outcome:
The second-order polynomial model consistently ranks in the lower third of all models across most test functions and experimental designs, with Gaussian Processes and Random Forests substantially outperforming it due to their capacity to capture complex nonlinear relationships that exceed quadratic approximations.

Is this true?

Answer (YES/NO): NO